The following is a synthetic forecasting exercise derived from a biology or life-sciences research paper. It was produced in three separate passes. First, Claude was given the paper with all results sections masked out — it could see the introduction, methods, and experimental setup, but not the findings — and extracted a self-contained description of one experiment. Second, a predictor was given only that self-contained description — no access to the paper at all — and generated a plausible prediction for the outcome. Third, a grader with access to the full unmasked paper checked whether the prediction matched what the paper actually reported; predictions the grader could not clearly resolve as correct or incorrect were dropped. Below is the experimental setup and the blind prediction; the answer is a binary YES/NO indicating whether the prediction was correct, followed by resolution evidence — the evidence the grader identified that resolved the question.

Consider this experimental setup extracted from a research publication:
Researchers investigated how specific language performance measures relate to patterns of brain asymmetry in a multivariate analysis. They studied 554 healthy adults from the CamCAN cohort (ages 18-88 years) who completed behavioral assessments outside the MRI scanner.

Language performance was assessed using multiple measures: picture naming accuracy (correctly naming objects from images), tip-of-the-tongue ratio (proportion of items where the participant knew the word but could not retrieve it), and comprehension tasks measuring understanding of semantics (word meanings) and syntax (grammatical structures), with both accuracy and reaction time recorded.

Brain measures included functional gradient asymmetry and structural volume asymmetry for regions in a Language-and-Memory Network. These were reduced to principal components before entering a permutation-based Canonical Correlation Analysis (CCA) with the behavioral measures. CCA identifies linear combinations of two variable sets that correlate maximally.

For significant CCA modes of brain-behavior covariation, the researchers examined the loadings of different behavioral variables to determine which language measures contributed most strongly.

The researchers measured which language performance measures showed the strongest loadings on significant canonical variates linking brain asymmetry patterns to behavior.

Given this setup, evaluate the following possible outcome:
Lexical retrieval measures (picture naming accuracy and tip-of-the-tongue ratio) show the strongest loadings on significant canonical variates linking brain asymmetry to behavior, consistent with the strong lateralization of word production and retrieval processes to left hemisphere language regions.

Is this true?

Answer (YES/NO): YES